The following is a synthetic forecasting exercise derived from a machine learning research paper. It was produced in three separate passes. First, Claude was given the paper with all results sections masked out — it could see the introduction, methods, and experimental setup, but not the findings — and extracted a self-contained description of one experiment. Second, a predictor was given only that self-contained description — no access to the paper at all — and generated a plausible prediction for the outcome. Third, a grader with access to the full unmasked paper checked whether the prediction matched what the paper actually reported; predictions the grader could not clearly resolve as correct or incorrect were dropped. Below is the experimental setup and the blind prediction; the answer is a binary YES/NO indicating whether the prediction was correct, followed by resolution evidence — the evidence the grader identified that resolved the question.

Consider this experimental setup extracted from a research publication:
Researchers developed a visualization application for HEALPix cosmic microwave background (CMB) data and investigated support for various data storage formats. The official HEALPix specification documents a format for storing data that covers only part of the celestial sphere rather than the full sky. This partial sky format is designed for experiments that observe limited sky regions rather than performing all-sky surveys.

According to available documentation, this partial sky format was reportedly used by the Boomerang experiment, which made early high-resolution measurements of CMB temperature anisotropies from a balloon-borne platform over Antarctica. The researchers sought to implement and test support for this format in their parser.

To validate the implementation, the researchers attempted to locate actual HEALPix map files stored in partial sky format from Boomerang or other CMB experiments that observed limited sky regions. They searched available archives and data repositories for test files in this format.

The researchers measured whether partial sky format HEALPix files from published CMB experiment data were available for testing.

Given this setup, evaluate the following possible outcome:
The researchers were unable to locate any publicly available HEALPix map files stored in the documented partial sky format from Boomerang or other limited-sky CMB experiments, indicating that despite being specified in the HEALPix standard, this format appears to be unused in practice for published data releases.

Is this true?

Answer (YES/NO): YES